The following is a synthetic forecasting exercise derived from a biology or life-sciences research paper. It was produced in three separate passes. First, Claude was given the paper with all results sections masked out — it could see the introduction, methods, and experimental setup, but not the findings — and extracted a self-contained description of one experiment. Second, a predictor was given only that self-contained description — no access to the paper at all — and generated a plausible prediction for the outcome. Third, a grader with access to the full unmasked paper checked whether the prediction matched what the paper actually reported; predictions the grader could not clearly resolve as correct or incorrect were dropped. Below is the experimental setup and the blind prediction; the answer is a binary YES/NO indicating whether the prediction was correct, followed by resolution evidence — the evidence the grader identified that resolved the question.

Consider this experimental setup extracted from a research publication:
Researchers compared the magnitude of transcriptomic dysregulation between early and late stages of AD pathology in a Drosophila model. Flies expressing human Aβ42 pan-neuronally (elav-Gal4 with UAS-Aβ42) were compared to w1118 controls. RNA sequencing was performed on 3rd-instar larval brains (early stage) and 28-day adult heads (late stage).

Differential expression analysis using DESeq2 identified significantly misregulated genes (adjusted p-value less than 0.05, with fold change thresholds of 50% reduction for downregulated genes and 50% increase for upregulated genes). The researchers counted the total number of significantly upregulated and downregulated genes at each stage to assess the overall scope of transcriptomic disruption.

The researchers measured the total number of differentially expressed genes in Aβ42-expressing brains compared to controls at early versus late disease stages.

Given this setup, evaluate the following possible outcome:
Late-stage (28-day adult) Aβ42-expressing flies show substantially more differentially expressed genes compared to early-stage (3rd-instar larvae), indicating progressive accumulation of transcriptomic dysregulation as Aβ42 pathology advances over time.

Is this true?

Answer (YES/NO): NO